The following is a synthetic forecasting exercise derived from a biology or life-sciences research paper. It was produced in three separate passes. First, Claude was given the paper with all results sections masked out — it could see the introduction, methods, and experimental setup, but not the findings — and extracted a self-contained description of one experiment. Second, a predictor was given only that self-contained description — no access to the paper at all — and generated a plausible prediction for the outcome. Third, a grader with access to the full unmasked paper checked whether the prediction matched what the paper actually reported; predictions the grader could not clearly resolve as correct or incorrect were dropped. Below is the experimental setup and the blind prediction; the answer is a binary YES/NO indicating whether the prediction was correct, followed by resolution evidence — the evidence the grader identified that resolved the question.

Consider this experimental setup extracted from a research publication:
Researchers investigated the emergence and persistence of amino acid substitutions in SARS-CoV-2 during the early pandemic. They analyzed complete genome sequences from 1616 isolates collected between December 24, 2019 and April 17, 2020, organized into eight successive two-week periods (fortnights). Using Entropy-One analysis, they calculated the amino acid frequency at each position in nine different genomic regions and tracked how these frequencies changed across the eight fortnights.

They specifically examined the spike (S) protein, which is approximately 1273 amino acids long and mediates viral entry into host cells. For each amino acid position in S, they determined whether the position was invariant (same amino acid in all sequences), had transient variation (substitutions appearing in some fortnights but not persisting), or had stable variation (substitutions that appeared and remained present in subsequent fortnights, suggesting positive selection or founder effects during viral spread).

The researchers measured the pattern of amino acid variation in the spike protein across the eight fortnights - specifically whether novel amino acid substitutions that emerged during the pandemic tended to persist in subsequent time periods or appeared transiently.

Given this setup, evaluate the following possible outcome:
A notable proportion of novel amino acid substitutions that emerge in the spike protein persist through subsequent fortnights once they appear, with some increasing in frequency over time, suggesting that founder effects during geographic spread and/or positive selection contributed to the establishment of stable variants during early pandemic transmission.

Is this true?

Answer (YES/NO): NO